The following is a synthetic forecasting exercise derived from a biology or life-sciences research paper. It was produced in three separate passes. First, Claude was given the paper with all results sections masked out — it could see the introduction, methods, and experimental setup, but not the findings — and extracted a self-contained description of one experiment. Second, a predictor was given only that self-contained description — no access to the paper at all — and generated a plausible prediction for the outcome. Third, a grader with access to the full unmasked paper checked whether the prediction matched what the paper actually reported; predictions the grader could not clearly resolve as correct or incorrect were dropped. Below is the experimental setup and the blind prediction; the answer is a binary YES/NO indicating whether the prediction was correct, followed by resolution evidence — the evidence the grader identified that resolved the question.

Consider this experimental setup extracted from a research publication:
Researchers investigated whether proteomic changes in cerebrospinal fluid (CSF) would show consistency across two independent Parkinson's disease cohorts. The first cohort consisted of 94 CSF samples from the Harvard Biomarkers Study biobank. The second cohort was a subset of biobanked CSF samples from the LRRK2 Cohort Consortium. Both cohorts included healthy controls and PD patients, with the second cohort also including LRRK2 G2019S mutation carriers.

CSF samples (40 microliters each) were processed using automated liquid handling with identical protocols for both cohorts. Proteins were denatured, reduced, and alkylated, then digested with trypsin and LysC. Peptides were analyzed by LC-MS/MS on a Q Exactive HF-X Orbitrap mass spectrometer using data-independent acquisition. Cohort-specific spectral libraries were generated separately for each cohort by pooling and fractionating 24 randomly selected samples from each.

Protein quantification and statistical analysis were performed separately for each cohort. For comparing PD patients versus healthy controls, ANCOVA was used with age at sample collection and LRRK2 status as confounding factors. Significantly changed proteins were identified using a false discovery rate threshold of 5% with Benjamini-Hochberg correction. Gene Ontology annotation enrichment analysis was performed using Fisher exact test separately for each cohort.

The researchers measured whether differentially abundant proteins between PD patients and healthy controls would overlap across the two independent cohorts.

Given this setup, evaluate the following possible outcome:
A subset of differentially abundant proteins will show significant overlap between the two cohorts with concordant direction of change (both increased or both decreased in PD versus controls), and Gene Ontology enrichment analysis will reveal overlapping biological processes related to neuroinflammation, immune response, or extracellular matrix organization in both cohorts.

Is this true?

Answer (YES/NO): NO